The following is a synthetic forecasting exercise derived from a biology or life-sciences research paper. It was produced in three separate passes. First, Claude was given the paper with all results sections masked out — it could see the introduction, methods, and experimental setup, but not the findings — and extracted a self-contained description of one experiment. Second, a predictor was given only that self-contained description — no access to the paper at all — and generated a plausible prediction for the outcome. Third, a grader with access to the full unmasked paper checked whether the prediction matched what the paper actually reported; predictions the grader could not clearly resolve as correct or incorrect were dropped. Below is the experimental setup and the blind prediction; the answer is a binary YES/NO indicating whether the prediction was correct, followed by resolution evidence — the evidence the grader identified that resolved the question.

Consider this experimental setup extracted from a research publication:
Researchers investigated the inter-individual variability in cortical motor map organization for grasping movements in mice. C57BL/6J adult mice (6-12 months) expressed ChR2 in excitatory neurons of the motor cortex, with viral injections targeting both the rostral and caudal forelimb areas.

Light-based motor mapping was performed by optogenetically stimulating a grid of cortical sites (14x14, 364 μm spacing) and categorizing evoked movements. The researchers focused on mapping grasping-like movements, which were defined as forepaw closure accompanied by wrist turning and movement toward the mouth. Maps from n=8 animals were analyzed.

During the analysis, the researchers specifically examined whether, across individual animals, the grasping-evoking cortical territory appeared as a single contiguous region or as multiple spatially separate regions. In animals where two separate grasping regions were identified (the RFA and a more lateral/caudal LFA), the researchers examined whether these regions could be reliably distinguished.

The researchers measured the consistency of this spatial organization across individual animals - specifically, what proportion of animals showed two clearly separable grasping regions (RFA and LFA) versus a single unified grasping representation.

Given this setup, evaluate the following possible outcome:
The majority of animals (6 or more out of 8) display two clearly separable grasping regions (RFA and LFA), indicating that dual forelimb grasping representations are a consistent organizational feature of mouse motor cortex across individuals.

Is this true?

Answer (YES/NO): NO